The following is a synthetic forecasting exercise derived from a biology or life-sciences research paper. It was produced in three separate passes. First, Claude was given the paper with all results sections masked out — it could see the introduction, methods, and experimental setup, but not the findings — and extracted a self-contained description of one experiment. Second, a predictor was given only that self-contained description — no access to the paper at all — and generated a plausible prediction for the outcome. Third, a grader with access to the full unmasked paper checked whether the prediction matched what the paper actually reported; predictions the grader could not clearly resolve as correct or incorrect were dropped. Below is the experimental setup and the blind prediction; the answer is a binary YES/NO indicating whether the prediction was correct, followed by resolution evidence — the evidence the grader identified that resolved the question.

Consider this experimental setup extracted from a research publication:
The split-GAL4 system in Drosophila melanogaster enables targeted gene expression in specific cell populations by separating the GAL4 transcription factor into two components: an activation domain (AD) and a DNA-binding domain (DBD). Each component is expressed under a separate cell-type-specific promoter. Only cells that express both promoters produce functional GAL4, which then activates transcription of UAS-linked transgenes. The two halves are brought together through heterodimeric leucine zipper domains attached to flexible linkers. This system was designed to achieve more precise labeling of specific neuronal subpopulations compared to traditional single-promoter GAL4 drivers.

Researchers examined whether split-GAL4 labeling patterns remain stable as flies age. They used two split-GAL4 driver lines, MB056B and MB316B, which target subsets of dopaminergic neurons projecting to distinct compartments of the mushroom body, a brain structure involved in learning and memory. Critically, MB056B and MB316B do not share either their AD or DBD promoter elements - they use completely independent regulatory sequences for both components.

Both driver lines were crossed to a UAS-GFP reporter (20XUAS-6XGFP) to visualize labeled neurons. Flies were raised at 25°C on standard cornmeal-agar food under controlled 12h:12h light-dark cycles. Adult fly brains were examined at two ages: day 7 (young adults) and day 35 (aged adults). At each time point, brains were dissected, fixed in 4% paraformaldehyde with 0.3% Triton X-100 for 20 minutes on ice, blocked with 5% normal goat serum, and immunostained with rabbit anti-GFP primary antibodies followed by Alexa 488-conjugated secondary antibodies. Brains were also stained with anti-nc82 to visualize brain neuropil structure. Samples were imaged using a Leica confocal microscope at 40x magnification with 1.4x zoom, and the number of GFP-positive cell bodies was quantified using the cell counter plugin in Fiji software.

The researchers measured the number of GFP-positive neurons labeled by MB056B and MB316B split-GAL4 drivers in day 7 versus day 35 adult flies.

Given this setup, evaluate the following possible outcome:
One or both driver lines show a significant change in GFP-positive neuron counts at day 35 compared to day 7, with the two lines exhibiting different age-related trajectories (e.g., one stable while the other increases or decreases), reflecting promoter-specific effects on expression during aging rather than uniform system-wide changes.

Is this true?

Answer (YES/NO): NO